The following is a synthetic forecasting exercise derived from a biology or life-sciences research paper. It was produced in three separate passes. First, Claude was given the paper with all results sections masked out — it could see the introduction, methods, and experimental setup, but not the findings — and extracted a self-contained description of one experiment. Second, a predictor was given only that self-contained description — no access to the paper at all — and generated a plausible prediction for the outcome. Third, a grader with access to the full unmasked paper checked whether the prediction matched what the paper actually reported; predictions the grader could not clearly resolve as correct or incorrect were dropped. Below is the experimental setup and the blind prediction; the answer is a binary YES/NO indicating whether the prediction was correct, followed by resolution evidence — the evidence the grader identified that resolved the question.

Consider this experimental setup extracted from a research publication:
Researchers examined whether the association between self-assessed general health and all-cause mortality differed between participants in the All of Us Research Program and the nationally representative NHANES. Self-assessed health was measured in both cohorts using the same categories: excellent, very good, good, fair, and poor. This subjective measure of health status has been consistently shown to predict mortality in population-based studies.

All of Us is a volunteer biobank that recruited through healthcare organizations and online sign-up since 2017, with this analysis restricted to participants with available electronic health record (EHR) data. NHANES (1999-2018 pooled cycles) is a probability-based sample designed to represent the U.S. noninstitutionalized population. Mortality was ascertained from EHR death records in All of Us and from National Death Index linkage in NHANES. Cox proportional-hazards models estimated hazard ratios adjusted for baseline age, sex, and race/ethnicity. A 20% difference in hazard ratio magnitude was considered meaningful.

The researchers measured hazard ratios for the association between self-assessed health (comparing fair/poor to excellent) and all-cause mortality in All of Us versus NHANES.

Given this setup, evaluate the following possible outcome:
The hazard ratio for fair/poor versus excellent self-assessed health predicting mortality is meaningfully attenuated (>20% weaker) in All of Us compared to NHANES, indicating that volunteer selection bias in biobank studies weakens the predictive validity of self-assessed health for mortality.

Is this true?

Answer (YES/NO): NO